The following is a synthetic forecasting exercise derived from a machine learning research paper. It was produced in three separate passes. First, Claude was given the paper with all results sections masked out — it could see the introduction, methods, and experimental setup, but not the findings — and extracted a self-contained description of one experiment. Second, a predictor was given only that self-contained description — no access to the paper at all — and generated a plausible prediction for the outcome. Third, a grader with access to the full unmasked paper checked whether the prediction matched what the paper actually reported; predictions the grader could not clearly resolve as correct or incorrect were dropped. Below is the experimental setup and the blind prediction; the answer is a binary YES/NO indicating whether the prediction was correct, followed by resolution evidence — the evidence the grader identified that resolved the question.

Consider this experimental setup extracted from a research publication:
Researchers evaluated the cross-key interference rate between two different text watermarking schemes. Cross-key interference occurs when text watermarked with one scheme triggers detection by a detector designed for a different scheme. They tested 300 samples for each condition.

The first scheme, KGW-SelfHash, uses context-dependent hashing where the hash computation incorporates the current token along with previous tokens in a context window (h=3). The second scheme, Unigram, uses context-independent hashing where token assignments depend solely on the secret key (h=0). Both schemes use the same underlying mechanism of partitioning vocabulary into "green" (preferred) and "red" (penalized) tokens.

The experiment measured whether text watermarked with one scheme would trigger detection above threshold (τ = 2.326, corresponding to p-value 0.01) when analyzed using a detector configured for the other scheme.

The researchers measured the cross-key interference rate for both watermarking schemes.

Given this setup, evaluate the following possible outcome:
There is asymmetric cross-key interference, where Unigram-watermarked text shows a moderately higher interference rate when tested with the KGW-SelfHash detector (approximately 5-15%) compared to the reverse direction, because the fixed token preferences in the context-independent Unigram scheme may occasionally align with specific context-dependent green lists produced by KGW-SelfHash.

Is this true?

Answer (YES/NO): NO